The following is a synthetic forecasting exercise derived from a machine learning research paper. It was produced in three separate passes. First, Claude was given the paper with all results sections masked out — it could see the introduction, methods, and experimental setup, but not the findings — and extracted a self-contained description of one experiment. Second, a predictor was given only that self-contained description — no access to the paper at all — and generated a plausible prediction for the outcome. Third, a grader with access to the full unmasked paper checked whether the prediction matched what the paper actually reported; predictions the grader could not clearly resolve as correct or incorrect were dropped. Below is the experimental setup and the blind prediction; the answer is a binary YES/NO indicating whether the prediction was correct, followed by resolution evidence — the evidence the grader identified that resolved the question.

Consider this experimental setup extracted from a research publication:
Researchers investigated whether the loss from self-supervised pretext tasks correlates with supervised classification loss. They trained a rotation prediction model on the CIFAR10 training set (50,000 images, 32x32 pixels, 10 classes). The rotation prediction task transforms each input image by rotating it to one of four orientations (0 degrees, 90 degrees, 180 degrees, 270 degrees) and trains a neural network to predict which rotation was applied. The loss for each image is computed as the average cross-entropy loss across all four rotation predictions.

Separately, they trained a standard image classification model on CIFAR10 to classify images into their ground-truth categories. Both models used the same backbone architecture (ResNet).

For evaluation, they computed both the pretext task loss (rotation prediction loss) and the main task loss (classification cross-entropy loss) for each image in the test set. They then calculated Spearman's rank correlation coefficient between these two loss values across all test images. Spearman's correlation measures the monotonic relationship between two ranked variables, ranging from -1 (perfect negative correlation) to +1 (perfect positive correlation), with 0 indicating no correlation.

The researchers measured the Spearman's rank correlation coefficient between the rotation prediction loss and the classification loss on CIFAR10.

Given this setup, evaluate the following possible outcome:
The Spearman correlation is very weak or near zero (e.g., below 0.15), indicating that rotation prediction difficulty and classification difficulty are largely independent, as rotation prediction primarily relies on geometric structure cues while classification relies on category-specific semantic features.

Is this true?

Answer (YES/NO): NO